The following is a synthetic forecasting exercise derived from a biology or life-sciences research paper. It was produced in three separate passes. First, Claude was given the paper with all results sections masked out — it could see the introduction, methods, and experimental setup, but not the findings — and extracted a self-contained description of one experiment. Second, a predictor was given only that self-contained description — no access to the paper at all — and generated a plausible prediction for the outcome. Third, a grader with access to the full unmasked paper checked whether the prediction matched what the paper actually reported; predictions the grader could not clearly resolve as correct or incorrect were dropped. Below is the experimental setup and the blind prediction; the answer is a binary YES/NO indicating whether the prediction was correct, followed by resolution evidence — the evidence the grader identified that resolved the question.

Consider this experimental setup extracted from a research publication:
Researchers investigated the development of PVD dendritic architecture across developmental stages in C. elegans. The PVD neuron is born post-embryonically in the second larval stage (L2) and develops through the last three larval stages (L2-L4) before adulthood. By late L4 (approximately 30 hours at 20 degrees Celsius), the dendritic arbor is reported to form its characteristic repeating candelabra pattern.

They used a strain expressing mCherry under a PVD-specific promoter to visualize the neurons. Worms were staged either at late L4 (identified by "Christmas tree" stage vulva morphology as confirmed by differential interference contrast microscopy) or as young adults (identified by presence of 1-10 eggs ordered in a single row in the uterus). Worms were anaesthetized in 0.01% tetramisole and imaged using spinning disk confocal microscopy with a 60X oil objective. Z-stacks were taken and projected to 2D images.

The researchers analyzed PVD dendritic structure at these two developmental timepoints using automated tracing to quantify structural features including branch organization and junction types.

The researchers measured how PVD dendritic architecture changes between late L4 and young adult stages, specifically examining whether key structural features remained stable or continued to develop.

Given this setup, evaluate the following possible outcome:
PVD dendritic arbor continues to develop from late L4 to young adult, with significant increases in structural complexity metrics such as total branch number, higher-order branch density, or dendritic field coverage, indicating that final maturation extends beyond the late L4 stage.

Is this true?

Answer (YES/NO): YES